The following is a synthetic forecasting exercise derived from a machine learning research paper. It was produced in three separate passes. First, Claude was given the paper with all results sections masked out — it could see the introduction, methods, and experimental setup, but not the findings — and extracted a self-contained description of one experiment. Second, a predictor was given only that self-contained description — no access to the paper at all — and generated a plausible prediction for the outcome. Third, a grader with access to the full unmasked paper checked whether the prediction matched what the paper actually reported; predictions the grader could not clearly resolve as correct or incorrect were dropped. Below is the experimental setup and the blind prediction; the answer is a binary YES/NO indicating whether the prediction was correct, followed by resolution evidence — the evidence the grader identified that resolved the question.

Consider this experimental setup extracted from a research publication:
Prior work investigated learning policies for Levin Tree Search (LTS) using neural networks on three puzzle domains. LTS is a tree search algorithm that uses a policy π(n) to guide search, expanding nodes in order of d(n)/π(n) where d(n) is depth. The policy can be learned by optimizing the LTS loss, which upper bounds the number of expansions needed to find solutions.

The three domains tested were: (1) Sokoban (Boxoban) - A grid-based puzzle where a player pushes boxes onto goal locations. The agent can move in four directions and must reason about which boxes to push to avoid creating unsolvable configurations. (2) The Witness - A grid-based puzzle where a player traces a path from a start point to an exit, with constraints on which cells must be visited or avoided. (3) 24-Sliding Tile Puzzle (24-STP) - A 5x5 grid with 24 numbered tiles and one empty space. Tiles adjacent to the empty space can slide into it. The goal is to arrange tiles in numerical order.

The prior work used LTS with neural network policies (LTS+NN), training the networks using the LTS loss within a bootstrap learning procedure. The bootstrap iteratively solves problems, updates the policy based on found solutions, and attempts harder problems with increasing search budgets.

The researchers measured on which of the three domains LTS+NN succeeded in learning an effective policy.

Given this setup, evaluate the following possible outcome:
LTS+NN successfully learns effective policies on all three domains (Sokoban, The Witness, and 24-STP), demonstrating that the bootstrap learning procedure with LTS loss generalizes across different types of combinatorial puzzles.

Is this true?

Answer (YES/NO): NO